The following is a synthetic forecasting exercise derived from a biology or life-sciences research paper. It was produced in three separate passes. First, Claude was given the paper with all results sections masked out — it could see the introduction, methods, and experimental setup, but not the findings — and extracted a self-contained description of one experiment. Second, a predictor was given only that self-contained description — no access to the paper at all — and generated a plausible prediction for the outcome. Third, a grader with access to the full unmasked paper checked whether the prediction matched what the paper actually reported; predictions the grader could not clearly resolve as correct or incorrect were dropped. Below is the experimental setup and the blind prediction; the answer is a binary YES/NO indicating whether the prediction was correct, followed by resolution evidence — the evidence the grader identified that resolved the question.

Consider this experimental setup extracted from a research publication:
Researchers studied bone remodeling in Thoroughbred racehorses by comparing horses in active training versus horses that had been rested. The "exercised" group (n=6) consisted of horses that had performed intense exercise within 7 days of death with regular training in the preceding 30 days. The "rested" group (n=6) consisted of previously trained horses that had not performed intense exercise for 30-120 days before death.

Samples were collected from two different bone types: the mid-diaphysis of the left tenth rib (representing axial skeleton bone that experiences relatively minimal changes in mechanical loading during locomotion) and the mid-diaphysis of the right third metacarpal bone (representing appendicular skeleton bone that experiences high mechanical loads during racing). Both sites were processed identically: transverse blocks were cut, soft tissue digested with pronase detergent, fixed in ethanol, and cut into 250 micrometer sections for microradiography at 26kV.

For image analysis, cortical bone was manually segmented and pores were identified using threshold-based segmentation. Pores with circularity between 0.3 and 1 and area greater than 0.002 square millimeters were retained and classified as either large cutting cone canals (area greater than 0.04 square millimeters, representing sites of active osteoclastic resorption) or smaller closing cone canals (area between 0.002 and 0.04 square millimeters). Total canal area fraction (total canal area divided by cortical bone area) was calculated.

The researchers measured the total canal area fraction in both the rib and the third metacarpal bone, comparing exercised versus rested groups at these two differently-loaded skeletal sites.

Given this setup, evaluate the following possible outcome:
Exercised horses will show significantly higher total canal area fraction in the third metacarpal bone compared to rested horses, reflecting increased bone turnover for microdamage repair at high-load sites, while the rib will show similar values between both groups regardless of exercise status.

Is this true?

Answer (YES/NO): NO